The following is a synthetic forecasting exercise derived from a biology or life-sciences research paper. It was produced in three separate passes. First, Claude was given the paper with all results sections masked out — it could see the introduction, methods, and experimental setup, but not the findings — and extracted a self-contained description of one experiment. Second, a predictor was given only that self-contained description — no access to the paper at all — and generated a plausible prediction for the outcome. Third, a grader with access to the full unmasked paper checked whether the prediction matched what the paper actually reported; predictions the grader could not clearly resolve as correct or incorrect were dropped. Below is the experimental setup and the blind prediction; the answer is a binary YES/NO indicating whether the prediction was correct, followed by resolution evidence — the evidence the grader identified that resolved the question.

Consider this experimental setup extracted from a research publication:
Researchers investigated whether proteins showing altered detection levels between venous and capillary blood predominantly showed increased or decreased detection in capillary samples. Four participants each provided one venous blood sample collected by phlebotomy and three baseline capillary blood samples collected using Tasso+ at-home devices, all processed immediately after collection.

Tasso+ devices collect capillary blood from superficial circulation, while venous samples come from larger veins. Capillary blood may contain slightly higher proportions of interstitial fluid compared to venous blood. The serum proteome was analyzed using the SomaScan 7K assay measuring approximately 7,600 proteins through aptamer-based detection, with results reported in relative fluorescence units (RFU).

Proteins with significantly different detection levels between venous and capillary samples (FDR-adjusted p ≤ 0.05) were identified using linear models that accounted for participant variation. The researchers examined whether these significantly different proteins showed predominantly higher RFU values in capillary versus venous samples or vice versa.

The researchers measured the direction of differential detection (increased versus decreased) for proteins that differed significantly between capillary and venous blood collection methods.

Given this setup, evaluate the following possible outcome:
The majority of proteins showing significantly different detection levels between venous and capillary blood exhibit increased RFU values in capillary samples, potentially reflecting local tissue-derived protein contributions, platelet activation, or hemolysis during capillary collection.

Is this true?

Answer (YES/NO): YES